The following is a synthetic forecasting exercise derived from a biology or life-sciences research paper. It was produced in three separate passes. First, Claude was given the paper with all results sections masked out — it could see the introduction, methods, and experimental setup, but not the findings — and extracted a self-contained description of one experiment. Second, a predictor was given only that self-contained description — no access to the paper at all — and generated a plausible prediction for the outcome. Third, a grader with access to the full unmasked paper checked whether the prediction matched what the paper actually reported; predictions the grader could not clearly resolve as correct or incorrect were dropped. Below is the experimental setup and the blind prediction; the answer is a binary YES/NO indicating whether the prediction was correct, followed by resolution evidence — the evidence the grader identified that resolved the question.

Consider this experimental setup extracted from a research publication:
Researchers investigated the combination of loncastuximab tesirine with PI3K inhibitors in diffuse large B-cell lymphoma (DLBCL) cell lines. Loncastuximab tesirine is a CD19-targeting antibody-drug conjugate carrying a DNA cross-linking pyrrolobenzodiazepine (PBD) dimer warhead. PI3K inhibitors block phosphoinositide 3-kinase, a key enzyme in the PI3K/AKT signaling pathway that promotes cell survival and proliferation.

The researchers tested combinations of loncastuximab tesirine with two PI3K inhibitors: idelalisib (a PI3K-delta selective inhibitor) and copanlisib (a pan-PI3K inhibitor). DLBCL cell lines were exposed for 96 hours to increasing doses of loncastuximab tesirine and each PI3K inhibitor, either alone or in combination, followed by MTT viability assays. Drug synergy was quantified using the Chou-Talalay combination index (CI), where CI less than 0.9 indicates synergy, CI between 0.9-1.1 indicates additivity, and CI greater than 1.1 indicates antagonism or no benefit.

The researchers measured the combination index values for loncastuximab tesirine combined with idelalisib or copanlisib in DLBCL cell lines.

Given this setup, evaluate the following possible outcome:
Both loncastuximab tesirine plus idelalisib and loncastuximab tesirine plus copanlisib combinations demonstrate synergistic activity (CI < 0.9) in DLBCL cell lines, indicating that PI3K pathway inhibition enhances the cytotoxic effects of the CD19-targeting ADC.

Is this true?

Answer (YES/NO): YES